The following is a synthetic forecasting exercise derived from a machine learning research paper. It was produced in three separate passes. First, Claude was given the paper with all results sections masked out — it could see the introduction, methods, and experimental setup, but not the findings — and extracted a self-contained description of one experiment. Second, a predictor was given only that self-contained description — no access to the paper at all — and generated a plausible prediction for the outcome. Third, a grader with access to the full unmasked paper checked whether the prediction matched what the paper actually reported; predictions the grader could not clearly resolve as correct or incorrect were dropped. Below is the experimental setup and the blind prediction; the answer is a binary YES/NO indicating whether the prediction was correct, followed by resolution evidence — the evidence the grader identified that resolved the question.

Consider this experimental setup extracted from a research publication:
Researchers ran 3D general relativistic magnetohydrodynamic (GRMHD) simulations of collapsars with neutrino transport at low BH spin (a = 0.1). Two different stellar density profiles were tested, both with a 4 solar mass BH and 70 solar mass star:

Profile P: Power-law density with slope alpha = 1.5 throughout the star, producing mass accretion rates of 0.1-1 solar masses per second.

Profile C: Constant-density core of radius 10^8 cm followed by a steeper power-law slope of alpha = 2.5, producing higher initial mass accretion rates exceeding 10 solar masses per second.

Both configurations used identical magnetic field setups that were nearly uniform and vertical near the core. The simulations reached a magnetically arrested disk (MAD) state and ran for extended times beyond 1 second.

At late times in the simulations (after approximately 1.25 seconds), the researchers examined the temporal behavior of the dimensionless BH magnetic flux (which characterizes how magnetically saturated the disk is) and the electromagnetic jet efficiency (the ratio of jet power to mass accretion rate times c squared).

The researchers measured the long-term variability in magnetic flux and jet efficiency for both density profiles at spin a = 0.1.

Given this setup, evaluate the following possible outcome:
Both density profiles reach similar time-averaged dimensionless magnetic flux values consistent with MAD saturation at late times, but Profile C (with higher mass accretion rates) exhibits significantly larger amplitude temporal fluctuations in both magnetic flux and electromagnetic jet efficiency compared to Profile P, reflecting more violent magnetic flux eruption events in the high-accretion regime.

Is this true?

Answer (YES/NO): NO